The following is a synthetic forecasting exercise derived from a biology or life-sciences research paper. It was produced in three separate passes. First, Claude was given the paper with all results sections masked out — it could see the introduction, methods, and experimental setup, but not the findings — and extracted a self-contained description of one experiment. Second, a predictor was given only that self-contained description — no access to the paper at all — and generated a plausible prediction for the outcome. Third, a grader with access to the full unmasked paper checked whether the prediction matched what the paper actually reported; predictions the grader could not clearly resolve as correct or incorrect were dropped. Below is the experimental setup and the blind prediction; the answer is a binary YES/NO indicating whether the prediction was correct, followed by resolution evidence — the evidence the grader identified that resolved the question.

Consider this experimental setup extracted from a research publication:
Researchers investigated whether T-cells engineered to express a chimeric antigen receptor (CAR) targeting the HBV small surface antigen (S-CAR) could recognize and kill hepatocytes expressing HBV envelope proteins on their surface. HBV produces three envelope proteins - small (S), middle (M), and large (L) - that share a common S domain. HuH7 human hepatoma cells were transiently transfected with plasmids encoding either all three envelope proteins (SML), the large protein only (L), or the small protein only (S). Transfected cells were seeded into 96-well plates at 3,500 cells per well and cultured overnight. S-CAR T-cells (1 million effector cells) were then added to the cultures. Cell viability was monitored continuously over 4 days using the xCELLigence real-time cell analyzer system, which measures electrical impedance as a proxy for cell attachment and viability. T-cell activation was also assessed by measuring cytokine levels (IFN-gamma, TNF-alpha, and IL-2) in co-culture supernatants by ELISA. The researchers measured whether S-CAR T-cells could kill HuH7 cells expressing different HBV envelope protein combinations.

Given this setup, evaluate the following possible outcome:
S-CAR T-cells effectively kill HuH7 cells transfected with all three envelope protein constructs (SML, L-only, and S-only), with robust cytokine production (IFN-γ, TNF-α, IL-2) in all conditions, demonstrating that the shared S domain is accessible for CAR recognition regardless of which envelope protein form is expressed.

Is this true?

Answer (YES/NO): YES